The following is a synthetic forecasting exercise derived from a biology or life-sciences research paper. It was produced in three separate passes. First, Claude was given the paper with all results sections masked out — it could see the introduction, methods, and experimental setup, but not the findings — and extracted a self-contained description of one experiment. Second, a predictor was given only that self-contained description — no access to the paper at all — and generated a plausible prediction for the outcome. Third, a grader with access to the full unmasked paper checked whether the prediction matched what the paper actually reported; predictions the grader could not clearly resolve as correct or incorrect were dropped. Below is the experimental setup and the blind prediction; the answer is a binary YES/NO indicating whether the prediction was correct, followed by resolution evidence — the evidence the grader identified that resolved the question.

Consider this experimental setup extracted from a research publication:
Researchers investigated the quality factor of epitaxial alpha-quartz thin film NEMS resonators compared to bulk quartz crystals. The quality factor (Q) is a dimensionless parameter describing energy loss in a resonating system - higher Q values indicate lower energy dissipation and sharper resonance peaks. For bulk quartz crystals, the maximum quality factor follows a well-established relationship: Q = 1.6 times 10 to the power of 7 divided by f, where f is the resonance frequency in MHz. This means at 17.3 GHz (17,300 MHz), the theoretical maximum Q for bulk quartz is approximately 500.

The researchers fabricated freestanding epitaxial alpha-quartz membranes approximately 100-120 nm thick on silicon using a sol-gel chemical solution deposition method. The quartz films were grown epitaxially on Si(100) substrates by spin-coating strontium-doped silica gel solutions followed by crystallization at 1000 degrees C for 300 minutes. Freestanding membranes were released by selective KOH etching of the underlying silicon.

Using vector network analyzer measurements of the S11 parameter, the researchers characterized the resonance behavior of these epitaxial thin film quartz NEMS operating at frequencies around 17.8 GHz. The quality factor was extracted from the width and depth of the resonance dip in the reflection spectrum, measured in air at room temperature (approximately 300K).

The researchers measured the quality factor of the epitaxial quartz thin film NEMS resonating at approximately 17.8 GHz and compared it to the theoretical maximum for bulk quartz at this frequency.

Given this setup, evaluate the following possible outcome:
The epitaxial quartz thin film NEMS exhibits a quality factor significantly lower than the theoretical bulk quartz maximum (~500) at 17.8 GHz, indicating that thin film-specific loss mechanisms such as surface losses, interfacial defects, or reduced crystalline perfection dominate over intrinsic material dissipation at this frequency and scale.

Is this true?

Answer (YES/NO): NO